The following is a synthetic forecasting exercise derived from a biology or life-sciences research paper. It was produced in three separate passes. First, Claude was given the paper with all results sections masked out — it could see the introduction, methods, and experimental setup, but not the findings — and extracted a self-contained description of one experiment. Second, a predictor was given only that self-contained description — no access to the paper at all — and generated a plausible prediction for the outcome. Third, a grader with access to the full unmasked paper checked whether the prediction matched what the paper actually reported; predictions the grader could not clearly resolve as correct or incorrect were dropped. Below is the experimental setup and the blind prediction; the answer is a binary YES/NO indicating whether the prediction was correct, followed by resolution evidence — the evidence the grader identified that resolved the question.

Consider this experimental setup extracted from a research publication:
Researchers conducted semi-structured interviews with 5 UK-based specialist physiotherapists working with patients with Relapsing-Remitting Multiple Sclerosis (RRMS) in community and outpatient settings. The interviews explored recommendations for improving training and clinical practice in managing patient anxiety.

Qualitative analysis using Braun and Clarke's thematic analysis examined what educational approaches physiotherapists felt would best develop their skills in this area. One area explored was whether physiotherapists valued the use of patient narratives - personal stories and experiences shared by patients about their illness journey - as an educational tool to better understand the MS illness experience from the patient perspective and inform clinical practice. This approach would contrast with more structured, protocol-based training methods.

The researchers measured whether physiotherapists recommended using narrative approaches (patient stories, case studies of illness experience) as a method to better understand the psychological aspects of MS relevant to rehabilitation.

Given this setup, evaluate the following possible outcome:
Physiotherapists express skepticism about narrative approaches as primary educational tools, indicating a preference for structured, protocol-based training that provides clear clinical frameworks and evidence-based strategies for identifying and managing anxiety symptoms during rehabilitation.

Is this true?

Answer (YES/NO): NO